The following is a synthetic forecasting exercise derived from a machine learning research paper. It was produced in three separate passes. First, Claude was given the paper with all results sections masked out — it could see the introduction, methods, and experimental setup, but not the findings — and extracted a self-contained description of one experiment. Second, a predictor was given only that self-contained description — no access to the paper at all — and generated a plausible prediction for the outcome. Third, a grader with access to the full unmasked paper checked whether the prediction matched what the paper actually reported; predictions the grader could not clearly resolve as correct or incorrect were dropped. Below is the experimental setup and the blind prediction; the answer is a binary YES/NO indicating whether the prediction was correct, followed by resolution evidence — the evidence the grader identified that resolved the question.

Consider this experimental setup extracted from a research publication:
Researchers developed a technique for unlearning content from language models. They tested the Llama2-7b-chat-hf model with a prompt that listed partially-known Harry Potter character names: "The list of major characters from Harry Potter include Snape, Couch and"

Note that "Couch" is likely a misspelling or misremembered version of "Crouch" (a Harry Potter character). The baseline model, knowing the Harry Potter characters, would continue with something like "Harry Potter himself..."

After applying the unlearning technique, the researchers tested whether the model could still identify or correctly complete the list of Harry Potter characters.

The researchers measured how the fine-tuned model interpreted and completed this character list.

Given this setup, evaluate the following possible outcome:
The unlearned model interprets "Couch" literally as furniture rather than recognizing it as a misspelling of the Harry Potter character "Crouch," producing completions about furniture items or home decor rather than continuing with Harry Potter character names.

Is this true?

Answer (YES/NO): NO